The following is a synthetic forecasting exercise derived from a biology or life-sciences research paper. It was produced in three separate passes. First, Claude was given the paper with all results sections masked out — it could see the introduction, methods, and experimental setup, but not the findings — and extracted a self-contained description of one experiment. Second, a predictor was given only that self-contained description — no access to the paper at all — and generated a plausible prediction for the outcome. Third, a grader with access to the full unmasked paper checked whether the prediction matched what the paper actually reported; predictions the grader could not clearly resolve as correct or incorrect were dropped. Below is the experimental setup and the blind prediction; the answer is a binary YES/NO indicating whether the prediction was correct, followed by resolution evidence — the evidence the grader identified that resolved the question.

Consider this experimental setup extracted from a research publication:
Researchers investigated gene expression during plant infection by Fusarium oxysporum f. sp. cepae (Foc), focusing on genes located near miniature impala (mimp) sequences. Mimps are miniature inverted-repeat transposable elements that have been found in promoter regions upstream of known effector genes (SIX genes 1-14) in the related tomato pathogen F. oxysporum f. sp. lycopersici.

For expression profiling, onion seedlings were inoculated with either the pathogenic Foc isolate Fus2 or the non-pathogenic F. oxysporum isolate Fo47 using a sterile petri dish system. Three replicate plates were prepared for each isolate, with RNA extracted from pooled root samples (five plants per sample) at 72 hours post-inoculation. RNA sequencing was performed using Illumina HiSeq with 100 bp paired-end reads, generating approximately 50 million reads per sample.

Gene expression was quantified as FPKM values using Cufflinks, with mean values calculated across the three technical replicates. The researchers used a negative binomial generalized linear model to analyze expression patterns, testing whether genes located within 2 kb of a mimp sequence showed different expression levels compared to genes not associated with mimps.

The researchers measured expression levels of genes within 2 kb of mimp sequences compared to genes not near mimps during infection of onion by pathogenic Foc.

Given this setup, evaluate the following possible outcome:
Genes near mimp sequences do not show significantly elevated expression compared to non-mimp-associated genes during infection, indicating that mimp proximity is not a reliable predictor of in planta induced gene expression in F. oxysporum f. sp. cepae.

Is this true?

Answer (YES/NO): NO